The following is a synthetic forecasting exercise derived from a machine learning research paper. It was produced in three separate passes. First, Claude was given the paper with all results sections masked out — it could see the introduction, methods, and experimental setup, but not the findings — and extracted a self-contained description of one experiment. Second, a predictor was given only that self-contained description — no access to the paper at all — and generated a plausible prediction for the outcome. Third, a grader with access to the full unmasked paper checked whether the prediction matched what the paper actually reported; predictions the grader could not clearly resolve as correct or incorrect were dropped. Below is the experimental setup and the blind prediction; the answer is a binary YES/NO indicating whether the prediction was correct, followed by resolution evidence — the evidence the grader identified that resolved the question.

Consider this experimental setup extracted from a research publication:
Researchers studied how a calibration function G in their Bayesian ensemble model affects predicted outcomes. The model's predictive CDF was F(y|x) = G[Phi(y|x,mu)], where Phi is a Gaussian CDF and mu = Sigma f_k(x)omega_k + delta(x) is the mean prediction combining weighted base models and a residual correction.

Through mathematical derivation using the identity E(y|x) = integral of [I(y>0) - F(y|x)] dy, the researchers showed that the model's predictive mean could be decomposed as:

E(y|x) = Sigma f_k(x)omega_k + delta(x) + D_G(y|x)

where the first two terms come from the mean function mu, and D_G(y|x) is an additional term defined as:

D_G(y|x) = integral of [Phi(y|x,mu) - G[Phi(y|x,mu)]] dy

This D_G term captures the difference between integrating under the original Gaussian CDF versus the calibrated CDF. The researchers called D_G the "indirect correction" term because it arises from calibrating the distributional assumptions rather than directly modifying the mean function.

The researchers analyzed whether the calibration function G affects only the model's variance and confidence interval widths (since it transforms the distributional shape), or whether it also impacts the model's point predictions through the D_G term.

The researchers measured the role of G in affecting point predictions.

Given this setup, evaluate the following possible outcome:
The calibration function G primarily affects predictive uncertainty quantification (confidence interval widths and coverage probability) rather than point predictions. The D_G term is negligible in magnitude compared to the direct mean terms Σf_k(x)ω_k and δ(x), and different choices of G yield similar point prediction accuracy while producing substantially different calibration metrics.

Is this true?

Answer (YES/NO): NO